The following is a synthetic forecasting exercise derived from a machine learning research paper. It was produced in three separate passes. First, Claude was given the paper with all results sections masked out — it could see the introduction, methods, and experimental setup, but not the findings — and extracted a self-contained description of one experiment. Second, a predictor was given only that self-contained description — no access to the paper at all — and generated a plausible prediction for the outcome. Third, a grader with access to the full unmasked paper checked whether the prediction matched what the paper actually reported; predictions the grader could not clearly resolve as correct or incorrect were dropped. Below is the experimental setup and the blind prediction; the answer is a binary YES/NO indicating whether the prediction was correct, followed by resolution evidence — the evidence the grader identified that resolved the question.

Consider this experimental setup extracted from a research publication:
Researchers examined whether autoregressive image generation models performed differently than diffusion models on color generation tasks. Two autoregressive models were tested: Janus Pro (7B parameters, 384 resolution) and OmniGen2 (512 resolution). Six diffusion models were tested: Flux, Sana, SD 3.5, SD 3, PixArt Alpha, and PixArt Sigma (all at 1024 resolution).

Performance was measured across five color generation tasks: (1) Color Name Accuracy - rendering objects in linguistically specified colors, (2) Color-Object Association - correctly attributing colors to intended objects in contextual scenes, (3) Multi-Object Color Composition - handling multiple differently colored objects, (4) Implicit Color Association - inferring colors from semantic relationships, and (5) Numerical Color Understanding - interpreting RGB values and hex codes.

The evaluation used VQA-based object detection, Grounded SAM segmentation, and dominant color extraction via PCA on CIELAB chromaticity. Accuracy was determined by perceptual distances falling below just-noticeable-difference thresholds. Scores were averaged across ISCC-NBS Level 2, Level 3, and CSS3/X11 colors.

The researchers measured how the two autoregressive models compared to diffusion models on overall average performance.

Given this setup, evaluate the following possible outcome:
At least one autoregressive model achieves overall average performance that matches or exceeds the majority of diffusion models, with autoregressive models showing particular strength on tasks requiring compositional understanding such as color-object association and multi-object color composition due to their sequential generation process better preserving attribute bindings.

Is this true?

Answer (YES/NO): NO